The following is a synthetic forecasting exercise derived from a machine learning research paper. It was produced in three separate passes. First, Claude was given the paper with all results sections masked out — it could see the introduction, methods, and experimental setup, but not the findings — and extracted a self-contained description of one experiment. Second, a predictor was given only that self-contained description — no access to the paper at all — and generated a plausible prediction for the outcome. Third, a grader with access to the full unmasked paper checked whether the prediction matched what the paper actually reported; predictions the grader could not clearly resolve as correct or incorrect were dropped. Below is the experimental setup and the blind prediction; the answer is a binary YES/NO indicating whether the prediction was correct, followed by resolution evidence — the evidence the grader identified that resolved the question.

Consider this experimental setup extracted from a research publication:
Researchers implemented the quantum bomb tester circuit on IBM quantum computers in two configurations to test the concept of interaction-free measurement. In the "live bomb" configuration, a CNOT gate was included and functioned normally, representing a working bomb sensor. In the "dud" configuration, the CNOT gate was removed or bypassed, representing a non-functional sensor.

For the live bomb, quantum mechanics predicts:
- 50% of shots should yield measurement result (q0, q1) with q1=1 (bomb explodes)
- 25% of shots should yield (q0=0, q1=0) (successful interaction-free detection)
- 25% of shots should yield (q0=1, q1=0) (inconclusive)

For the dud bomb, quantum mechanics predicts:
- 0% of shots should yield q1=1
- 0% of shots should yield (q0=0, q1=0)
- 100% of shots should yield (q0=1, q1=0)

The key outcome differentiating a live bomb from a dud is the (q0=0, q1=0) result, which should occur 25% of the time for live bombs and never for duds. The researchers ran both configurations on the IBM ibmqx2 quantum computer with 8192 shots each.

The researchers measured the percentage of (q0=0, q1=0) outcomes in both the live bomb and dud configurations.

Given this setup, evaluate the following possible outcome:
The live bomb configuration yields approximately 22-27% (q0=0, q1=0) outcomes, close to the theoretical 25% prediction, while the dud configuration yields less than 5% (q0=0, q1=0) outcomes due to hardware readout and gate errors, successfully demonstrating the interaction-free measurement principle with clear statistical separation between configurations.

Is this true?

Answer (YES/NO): YES